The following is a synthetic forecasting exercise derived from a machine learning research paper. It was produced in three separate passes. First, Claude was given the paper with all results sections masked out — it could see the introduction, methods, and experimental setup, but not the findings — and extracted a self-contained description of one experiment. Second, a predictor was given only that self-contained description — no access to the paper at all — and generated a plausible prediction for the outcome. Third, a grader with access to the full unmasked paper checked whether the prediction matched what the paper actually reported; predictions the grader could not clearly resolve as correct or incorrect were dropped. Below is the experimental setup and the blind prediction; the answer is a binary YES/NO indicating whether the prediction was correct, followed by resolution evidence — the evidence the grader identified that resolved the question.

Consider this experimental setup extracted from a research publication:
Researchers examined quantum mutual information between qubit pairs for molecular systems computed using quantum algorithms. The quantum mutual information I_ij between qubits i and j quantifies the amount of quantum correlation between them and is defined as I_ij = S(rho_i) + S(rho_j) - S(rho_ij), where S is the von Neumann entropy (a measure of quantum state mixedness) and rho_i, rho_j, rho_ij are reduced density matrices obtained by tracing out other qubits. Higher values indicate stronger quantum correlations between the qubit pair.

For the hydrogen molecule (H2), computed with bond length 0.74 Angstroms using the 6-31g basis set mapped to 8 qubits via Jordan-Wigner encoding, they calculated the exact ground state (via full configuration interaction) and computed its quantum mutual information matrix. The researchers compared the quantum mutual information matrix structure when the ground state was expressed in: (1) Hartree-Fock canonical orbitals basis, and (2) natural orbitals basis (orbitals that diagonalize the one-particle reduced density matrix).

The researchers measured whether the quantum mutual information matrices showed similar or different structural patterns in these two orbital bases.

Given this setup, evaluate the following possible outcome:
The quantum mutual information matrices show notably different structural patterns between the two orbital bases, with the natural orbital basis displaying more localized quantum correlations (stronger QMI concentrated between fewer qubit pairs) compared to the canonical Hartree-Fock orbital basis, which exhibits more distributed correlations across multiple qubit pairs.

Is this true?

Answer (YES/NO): YES